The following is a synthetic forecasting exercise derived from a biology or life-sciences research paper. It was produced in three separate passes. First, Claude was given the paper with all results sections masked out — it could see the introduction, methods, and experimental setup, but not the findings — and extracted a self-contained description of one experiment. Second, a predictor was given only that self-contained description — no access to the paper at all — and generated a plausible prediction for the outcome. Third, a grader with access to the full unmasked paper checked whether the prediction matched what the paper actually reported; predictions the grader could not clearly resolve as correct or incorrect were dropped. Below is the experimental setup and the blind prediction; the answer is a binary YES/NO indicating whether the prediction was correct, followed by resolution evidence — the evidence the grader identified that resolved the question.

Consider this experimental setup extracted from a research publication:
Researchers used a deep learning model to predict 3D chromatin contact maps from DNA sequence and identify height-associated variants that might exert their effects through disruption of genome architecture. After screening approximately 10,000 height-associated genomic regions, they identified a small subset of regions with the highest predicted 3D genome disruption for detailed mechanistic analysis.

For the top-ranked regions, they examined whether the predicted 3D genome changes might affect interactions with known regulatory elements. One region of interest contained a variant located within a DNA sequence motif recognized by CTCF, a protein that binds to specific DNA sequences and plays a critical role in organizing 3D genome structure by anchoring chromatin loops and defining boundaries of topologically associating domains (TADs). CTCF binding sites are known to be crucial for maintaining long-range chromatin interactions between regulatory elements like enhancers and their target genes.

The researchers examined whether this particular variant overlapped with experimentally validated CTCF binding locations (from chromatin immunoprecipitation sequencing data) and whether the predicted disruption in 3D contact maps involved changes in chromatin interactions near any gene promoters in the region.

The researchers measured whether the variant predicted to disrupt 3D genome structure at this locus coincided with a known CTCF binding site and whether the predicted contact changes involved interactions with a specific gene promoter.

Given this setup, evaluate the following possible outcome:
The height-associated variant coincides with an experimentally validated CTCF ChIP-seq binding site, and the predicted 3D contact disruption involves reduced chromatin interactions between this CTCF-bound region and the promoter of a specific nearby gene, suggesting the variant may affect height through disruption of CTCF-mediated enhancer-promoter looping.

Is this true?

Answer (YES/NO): YES